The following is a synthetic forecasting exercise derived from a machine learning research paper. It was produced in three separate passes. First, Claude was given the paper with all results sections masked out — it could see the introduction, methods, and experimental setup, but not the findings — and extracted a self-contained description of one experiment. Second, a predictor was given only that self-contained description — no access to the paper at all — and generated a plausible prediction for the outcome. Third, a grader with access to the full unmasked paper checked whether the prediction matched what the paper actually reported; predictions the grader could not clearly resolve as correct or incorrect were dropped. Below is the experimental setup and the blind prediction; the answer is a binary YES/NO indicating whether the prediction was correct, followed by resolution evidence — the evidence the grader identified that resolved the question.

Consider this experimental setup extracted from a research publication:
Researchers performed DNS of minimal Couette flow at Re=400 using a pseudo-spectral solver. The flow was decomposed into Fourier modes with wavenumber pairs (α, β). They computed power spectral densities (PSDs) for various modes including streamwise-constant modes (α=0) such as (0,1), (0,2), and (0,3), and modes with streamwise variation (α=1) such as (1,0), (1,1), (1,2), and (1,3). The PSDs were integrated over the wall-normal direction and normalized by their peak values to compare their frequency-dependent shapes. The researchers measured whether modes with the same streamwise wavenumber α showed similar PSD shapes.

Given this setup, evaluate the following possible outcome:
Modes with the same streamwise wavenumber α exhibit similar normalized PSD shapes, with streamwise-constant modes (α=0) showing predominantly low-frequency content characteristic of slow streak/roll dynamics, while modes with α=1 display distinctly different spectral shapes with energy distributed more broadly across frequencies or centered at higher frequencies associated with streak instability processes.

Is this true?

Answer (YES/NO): YES